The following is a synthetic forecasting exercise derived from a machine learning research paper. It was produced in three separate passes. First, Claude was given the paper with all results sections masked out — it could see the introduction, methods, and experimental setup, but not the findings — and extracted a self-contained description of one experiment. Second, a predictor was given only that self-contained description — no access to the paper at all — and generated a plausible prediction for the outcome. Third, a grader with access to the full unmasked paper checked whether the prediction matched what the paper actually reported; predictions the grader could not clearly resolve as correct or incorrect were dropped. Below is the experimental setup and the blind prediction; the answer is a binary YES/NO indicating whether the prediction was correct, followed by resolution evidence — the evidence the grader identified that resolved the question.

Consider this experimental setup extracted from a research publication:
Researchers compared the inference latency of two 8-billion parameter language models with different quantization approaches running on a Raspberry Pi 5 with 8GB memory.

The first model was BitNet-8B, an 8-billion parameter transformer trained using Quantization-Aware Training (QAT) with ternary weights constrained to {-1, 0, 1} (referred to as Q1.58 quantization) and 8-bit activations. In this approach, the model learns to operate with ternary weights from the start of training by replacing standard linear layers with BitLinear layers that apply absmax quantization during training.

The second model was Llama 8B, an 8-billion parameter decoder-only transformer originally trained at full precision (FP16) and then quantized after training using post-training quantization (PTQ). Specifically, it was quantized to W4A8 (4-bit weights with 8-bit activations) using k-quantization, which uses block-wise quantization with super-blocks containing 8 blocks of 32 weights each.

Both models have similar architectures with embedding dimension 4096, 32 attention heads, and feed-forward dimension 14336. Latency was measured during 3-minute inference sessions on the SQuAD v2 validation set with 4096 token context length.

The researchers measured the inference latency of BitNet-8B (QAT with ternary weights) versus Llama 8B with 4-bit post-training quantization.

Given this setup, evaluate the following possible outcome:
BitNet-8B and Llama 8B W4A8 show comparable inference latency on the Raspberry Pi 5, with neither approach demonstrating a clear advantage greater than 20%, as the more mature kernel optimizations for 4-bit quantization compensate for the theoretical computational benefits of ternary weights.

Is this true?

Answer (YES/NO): YES